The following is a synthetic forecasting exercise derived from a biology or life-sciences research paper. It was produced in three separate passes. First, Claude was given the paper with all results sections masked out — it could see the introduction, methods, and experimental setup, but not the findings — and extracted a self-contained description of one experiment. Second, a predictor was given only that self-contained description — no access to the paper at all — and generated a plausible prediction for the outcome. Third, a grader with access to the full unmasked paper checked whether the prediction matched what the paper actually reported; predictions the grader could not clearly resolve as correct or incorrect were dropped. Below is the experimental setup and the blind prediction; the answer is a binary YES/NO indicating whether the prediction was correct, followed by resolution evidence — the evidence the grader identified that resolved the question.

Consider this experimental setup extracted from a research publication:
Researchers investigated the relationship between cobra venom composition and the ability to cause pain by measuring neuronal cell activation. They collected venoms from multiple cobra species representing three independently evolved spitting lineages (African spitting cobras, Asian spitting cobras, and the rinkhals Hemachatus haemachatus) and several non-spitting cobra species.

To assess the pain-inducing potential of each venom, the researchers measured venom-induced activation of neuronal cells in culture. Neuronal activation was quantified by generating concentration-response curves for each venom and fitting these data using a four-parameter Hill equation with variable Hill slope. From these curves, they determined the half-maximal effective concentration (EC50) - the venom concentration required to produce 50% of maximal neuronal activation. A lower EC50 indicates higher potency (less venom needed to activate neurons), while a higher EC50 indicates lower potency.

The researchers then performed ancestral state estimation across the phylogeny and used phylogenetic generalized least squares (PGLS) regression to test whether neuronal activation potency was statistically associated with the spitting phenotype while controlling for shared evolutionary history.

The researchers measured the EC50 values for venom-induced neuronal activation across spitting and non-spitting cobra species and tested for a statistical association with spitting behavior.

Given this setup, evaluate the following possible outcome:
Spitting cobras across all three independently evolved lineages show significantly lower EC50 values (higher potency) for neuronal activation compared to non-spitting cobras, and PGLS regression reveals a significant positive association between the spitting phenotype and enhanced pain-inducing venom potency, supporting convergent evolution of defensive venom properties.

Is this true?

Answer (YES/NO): YES